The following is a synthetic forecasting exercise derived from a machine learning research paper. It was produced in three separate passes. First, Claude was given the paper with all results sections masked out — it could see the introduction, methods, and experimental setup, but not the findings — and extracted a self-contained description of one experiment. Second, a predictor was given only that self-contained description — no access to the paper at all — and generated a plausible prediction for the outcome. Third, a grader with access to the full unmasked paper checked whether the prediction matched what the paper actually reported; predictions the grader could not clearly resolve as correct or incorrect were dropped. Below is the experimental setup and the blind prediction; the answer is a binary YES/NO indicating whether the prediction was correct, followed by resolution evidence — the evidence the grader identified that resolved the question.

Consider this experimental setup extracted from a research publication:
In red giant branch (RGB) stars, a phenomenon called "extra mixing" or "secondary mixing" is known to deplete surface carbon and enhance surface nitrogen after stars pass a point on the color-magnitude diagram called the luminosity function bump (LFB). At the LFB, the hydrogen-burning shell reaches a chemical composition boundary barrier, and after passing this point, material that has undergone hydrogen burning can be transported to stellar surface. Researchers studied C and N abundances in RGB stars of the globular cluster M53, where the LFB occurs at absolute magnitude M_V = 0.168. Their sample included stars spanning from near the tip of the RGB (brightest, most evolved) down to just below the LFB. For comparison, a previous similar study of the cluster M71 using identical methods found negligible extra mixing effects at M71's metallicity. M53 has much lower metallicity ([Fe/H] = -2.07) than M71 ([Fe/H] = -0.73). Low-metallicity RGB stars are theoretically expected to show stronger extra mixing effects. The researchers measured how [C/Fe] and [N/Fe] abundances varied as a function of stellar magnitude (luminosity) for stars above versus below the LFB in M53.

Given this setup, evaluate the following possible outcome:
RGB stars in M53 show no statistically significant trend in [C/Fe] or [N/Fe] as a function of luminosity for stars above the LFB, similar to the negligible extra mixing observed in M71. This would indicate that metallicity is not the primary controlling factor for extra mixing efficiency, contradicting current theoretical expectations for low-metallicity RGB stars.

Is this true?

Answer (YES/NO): NO